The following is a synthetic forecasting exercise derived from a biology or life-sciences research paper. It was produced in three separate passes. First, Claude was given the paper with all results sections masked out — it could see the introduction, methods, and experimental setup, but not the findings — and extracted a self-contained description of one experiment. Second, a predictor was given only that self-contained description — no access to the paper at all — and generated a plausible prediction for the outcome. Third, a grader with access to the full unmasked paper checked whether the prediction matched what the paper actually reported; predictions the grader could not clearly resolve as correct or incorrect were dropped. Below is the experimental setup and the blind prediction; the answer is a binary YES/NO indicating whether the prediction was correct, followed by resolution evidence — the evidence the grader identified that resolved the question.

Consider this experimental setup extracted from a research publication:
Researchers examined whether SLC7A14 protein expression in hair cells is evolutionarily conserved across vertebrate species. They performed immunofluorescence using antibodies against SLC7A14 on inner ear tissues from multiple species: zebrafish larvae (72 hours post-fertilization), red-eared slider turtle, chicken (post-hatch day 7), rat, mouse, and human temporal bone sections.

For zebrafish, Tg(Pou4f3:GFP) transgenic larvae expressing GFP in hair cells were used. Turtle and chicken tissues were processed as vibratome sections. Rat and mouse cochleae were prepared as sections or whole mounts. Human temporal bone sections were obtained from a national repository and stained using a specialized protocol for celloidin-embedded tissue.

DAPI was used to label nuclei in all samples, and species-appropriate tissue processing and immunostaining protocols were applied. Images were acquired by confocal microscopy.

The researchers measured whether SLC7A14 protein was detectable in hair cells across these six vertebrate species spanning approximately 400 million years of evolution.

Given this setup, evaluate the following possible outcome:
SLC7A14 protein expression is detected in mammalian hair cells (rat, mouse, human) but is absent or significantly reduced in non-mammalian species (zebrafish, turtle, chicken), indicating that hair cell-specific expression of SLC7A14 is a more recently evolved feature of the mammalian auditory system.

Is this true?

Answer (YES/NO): NO